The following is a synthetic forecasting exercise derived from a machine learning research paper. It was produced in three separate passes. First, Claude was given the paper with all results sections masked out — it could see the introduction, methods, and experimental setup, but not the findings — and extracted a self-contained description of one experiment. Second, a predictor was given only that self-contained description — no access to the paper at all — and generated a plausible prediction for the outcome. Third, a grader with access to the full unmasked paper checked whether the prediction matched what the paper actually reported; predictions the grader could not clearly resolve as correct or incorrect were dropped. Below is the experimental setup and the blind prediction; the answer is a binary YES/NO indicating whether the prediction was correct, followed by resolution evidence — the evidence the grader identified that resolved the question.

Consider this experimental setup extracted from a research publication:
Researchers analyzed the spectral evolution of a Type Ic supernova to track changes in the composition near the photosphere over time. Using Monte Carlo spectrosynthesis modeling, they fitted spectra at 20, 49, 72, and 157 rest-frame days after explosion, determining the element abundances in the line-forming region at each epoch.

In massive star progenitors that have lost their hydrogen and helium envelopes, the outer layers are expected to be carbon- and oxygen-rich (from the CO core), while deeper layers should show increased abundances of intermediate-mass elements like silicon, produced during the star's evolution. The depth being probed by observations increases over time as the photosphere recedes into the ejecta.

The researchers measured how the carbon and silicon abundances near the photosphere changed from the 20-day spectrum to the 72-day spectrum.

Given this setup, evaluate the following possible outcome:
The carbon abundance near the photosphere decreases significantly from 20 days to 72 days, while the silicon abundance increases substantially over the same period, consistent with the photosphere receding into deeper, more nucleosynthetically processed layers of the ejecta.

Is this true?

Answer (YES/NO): YES